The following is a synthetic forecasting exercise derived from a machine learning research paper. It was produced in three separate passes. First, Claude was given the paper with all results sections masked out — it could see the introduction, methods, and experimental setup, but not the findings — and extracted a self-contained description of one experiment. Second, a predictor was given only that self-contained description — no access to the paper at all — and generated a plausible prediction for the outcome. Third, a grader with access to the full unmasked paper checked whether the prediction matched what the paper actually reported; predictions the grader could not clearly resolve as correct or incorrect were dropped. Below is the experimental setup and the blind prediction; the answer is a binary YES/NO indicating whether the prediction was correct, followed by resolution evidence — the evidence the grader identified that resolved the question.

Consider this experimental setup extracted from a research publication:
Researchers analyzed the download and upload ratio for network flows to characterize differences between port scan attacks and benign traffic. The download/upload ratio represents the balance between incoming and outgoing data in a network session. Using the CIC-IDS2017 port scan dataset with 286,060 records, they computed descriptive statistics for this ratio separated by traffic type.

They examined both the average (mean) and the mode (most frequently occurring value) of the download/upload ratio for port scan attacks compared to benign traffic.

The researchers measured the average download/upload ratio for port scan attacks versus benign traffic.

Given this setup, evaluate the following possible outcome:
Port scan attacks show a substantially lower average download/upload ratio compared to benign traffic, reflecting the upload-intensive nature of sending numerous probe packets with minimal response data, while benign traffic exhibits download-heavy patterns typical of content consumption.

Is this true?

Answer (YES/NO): NO